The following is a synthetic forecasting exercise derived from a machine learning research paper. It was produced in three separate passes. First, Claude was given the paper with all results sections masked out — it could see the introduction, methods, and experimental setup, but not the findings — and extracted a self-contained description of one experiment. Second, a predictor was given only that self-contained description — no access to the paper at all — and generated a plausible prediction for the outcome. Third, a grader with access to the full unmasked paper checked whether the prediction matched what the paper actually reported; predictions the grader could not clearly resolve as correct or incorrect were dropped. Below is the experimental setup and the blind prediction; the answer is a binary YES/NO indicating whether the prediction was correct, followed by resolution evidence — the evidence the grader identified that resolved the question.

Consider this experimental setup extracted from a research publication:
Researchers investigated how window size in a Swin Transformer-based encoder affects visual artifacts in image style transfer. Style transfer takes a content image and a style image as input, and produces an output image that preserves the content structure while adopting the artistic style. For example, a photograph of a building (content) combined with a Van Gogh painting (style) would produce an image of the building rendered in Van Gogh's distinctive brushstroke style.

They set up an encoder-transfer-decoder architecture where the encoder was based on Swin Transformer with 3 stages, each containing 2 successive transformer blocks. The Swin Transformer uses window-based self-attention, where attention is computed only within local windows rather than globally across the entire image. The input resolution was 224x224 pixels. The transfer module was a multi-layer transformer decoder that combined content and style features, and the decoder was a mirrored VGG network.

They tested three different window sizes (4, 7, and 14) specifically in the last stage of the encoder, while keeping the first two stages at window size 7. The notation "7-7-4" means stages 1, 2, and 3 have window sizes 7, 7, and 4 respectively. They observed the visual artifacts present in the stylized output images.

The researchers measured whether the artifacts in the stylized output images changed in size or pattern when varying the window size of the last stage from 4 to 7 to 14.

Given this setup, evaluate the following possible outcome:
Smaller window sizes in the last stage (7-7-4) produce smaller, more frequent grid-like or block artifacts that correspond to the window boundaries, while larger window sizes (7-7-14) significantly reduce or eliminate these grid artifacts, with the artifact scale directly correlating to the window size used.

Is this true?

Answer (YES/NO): NO